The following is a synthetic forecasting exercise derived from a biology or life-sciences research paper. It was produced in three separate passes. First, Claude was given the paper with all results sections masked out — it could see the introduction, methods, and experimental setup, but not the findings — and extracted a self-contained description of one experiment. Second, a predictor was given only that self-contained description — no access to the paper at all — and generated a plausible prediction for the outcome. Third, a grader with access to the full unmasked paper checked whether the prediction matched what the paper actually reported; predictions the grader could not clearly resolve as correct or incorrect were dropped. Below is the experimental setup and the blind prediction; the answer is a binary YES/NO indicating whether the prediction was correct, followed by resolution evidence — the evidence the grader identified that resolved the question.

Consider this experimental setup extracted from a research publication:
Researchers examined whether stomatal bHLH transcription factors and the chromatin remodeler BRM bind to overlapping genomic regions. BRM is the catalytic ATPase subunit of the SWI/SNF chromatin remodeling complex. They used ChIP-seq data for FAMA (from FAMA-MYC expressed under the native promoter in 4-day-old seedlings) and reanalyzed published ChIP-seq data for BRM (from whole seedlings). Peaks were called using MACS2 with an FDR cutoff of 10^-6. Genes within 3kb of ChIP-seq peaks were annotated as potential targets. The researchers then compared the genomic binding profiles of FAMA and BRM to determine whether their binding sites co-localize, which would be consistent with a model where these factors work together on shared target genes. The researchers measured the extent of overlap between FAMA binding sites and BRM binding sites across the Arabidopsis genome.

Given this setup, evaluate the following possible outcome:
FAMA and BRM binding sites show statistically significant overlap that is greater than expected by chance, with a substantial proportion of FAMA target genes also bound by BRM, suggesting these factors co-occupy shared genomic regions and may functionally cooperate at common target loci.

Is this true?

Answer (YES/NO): YES